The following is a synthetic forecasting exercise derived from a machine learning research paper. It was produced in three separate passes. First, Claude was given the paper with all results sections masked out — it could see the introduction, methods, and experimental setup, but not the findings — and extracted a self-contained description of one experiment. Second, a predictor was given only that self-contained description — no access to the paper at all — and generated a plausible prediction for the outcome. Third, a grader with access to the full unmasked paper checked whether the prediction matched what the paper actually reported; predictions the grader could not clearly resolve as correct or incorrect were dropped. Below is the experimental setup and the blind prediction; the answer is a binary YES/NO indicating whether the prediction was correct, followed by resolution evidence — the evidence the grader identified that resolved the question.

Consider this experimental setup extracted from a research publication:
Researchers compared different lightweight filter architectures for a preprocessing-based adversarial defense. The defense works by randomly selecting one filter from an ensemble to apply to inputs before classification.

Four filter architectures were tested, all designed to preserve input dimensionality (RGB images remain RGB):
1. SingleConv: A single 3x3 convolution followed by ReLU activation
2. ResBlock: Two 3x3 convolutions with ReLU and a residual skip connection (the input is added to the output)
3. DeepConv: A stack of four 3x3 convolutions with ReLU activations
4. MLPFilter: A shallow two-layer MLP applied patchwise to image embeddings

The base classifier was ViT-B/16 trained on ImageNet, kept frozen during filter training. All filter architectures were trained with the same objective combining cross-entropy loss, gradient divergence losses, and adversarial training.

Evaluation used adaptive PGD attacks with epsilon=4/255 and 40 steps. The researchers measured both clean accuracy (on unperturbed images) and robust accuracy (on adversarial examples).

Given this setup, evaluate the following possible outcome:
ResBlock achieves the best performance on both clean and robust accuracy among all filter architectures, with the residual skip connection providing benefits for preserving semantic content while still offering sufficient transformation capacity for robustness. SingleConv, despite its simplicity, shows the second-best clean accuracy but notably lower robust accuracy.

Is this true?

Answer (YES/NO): YES